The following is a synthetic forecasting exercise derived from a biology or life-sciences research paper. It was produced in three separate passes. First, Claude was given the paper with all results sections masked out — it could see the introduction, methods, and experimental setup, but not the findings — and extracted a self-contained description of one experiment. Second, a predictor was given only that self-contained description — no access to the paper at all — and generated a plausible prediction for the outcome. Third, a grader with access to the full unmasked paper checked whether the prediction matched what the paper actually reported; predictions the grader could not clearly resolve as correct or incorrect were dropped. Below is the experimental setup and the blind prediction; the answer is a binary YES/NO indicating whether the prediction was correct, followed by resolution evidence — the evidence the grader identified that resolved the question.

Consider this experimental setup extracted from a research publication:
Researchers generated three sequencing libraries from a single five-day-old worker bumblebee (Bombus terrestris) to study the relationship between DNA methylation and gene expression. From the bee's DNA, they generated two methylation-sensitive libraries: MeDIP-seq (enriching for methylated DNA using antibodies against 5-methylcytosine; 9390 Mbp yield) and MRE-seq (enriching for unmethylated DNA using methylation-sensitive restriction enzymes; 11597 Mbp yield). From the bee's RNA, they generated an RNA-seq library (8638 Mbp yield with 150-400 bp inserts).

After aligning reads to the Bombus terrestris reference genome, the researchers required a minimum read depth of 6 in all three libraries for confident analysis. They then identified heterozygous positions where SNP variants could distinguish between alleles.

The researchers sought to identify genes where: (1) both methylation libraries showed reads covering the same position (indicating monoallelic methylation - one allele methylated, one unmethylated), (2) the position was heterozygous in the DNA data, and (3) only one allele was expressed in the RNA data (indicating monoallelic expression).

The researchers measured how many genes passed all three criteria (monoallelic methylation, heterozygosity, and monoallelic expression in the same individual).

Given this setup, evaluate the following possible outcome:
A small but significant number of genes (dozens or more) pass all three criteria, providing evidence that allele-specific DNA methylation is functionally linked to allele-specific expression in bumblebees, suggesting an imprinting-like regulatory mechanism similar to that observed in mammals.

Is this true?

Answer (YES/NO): NO